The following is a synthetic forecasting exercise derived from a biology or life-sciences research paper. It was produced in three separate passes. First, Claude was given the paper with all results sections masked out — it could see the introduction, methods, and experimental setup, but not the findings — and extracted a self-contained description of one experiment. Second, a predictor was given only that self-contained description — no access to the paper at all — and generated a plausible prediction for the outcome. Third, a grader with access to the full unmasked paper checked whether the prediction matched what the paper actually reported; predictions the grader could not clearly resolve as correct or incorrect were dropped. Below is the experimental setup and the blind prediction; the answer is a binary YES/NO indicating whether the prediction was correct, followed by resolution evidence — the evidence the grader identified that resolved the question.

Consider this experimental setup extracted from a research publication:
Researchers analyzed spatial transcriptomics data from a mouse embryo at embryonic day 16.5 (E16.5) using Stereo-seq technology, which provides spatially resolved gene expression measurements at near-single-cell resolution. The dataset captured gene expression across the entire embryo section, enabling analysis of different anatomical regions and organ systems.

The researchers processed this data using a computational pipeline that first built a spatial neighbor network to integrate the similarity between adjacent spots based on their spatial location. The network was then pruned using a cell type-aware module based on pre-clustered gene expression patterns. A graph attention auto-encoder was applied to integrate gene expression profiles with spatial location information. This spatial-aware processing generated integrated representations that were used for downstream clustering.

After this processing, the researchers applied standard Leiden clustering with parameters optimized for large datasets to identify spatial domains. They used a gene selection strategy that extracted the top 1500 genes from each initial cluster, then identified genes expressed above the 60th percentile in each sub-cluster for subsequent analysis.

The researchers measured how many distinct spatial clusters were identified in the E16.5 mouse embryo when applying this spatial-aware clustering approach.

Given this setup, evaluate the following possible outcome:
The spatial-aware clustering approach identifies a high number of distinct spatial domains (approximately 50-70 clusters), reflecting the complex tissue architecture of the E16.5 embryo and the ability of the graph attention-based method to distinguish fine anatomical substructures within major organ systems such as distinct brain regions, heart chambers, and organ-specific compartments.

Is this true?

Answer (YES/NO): NO